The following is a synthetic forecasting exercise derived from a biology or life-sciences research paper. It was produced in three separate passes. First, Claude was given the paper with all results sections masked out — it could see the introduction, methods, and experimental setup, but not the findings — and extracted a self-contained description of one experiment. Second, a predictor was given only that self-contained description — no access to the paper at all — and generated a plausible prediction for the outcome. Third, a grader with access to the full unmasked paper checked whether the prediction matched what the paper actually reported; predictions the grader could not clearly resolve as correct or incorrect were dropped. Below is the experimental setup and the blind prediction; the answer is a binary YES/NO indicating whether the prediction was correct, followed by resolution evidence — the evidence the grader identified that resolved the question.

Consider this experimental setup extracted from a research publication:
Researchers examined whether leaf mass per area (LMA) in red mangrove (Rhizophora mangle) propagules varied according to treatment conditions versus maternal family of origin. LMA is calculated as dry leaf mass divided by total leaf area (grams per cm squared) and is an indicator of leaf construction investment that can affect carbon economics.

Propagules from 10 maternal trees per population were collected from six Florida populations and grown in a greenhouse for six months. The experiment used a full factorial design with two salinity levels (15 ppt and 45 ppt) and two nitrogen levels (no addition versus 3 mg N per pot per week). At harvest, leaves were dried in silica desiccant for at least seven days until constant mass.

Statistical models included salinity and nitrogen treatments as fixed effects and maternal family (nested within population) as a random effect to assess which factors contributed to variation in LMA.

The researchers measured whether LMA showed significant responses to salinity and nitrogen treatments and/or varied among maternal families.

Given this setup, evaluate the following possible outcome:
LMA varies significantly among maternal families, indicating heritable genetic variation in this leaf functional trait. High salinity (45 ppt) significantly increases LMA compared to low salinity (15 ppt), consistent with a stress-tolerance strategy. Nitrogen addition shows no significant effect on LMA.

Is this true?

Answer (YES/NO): NO